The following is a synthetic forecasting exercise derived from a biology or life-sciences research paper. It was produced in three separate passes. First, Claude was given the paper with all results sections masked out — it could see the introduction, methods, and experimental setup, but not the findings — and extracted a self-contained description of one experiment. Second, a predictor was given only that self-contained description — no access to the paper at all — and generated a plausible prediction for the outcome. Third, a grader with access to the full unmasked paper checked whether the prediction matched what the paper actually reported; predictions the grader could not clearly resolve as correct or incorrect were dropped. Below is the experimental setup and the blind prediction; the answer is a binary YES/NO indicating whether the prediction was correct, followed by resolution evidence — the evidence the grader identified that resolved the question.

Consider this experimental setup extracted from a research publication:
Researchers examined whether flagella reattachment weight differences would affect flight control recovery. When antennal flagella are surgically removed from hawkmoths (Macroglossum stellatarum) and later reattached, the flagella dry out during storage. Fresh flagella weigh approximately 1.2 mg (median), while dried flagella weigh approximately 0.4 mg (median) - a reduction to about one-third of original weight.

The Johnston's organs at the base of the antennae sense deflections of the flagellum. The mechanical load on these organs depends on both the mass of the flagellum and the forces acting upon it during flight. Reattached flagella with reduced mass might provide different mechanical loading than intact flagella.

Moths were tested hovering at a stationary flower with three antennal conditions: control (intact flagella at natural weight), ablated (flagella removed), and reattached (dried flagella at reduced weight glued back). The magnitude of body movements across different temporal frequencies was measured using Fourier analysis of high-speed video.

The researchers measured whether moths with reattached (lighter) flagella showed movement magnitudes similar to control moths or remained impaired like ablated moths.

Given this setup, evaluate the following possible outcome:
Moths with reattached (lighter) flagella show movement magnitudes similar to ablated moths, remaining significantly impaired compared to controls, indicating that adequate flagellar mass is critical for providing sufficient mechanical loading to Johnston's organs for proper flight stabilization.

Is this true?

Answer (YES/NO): NO